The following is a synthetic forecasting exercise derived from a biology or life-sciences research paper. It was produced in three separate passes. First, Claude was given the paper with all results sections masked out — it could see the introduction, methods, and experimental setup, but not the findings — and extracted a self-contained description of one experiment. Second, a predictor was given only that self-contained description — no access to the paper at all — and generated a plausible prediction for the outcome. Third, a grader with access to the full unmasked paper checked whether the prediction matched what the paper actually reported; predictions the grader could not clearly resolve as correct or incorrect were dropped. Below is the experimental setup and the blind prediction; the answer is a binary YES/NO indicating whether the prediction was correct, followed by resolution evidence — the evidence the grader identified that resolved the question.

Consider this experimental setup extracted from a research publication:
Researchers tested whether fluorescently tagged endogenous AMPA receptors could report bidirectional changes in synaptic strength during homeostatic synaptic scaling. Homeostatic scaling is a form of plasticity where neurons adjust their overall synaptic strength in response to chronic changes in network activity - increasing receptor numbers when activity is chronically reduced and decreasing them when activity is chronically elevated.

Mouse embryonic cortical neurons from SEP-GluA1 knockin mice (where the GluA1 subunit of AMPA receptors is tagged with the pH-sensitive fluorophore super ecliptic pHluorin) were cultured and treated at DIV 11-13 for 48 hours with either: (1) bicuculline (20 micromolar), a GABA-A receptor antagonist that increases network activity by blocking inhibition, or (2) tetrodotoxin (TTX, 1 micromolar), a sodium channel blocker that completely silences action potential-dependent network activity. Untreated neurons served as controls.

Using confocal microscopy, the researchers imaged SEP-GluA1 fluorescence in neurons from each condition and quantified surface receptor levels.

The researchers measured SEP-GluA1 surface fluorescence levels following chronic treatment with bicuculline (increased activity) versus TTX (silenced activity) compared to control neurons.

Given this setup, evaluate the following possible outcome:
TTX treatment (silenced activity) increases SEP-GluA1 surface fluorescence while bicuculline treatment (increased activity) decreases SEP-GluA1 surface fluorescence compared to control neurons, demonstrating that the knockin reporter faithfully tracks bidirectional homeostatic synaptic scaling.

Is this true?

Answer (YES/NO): YES